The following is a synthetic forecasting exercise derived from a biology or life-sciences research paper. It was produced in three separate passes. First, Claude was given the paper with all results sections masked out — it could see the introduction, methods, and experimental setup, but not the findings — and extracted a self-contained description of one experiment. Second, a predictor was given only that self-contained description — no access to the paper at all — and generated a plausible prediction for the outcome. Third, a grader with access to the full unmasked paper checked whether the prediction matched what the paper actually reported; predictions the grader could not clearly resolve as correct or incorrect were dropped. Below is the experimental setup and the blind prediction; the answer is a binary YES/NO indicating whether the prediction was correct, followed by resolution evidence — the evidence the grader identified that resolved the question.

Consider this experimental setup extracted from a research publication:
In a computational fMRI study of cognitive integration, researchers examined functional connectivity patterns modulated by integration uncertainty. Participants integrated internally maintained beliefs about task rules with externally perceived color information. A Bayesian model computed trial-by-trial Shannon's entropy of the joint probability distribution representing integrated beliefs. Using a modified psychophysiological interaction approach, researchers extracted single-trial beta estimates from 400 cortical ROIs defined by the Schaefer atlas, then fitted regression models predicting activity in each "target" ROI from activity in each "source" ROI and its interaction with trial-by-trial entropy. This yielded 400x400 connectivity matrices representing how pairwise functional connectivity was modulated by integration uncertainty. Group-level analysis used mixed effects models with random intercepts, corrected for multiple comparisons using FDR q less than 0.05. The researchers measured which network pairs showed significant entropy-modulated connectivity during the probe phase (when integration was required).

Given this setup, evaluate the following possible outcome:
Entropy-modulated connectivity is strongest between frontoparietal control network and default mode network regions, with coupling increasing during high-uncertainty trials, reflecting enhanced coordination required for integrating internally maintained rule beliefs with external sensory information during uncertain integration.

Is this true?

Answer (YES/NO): NO